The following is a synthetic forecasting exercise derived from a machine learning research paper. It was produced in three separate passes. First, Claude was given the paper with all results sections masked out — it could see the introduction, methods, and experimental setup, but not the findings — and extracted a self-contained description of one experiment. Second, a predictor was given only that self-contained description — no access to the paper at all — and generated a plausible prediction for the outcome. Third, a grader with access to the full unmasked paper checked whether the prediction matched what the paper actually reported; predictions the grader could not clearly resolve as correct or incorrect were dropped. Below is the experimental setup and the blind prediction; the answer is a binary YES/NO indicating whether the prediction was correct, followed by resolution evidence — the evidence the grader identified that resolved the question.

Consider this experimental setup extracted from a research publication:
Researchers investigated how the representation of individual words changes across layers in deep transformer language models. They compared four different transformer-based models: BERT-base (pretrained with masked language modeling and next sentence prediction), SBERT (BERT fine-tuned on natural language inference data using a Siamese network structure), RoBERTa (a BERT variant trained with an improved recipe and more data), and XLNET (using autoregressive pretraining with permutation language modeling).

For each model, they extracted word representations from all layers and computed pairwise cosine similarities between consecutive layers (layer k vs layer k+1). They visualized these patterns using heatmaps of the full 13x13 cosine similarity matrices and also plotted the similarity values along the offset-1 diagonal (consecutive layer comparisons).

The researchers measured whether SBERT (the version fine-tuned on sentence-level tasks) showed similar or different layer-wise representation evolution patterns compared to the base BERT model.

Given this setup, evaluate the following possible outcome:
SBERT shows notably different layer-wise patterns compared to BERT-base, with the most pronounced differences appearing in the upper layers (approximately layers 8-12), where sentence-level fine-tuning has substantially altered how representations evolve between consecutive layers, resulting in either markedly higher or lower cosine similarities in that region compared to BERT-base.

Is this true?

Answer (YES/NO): NO